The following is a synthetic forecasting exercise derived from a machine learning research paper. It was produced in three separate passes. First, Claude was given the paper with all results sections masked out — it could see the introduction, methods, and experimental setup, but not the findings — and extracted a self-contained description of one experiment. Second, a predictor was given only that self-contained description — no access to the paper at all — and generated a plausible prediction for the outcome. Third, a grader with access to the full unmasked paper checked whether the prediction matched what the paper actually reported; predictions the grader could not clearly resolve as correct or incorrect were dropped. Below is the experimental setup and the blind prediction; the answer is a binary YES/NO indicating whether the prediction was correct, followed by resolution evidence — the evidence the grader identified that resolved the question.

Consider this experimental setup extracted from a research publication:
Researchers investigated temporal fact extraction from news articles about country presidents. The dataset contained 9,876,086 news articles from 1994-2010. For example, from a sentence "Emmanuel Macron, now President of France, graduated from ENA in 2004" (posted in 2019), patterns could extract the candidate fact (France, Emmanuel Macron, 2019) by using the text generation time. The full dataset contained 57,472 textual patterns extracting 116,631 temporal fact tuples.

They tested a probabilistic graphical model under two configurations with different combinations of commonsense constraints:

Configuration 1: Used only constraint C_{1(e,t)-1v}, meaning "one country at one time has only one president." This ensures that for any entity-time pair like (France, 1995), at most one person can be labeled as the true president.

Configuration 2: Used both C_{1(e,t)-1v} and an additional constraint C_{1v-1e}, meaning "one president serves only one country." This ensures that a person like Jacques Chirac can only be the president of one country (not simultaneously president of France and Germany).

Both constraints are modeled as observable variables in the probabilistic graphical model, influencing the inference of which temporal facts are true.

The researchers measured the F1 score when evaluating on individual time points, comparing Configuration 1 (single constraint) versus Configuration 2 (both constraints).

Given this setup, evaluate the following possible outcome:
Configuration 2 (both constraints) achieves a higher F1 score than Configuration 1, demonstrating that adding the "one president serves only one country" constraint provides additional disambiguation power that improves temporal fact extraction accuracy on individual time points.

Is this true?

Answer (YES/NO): YES